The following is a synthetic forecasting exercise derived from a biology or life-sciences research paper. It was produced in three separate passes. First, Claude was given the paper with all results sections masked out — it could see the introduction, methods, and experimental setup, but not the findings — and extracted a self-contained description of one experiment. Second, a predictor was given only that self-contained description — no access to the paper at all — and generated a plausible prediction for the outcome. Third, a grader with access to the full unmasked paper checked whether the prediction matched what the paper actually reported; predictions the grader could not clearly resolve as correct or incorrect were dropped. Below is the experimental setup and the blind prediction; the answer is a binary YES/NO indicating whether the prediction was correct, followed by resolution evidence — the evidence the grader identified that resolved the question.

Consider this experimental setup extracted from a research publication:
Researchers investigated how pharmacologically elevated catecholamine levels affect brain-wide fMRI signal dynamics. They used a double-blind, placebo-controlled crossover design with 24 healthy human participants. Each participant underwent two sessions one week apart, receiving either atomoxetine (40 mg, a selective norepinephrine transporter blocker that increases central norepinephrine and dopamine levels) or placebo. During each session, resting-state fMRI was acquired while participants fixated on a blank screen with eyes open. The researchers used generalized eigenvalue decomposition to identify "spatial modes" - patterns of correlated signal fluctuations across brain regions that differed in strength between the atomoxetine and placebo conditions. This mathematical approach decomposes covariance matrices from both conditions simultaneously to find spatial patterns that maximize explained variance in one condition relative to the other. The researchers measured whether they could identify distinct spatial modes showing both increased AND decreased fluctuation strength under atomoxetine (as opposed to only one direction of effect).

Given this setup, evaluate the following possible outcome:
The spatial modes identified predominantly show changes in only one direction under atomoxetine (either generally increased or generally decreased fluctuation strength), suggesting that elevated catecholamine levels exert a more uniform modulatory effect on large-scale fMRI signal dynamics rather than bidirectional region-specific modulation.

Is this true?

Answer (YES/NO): NO